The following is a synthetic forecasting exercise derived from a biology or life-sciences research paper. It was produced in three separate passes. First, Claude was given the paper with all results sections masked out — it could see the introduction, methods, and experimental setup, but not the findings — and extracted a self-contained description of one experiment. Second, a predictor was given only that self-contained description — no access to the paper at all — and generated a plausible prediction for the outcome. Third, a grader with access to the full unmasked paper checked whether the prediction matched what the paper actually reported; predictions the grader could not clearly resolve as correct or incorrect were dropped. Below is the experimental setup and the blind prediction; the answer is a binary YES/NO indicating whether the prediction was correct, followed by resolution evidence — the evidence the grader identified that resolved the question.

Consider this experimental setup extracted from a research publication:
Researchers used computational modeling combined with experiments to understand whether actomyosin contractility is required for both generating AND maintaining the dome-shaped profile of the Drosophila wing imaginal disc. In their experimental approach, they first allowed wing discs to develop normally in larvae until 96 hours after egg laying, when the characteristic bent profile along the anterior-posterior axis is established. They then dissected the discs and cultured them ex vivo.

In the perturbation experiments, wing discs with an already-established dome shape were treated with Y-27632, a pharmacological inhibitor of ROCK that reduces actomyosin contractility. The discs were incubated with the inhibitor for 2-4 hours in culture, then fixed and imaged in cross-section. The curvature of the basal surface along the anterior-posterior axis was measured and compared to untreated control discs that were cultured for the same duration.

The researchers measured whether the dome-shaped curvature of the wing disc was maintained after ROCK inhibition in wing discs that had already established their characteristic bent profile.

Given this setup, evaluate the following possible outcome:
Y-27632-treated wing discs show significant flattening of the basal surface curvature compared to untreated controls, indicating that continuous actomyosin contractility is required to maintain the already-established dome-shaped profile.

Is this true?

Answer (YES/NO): NO